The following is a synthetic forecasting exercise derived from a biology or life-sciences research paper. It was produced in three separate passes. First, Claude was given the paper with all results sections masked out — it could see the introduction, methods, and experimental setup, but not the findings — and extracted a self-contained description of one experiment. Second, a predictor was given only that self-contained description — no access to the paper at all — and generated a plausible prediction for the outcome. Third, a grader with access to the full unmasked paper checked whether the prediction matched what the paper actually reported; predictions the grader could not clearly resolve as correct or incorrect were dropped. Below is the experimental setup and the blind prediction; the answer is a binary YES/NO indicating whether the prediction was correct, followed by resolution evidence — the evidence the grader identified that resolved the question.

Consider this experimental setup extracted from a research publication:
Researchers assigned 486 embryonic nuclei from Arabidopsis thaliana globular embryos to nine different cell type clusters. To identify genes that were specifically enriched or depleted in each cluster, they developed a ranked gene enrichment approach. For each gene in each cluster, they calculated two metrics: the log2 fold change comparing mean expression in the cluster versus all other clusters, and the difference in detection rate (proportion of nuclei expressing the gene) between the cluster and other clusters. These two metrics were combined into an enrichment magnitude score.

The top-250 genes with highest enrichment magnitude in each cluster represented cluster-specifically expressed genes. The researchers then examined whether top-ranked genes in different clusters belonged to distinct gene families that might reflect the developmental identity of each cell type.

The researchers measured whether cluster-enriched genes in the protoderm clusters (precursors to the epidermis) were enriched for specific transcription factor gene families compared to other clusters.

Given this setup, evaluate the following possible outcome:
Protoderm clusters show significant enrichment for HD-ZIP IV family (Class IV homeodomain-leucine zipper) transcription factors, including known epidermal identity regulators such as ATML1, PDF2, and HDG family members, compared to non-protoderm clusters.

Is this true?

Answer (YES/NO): YES